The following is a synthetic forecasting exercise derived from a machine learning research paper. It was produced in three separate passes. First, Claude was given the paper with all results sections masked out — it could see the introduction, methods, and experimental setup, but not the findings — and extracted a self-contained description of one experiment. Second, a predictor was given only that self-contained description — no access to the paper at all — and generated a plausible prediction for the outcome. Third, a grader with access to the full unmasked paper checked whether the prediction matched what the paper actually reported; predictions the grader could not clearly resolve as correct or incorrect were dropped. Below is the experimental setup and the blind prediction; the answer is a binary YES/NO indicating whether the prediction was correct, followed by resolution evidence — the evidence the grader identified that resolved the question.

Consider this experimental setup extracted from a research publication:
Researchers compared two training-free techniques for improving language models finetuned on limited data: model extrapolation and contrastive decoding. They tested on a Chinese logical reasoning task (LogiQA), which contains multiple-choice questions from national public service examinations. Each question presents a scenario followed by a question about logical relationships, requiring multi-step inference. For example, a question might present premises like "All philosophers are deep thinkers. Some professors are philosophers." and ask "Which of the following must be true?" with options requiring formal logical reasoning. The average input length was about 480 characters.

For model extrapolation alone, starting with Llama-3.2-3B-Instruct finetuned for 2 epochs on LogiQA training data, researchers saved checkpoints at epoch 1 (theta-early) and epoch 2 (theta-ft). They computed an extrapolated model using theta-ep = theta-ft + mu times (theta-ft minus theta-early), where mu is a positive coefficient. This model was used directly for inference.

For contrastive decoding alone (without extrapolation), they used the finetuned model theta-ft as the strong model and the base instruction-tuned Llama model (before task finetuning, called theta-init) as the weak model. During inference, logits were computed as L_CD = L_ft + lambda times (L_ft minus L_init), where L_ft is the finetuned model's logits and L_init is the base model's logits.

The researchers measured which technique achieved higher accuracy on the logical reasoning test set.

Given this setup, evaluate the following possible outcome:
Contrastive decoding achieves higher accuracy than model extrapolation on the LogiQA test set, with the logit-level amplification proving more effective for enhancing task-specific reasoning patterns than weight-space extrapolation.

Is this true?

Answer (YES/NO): YES